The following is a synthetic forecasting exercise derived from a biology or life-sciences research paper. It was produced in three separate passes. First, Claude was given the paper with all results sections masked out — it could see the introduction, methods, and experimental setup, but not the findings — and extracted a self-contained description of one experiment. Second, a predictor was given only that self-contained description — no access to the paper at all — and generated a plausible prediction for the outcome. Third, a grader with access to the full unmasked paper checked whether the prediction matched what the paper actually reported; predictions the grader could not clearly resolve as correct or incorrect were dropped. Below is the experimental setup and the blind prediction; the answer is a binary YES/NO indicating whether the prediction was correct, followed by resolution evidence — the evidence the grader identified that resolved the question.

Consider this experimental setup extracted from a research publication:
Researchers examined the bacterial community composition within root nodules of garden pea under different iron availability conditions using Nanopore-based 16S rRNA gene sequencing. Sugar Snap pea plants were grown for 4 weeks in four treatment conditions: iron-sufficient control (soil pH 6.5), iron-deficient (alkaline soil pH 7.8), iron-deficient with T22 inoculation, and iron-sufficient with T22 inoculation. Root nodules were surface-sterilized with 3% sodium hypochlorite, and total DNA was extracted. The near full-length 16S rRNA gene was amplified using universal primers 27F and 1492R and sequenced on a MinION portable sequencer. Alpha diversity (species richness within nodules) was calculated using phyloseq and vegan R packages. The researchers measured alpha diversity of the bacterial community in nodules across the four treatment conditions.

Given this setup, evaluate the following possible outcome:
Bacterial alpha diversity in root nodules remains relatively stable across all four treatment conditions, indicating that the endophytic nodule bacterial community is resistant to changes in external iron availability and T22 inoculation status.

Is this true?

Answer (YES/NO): NO